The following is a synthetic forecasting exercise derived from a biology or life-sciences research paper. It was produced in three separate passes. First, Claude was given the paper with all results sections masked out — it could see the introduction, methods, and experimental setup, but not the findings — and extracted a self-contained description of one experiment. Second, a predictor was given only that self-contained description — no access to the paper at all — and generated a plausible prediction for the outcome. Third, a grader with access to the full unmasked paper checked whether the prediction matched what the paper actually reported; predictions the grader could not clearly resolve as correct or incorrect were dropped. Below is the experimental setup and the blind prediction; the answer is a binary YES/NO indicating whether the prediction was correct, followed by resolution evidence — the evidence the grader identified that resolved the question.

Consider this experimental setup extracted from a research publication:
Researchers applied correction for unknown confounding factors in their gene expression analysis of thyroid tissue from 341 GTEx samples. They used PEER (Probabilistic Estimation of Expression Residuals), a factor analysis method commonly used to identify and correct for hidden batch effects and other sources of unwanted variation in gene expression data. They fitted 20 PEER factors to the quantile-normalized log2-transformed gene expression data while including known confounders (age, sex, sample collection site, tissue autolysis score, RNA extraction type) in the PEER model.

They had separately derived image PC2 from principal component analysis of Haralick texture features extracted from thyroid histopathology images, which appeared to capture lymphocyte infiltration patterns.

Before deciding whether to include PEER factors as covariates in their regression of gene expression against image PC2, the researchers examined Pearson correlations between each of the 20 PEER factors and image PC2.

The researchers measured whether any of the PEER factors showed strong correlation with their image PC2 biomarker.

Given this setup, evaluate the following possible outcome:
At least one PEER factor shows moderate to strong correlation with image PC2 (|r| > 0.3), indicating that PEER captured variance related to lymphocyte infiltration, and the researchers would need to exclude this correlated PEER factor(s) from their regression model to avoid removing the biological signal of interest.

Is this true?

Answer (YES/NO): YES